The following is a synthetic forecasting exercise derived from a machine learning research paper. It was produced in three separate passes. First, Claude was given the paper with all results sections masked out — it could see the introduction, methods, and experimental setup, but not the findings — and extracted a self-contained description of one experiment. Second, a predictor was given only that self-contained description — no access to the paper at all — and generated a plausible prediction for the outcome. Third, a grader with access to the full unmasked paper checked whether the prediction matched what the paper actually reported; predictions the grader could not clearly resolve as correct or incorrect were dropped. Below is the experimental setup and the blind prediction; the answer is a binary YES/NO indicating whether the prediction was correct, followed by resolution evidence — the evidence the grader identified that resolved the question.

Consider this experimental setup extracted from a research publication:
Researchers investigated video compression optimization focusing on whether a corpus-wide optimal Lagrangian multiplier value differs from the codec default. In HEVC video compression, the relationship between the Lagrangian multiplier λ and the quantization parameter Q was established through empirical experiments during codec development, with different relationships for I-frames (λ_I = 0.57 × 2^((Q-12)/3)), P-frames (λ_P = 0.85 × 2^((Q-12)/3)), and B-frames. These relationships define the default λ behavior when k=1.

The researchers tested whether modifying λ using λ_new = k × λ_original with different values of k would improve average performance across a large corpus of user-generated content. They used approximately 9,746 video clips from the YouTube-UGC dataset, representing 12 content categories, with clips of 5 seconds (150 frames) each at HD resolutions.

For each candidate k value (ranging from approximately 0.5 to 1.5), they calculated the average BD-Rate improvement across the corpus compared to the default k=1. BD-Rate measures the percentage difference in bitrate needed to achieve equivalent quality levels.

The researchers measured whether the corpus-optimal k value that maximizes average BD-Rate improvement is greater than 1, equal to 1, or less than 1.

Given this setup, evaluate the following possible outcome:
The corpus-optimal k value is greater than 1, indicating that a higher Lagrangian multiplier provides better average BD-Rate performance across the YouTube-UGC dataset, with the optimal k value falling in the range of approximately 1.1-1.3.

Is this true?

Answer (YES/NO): NO